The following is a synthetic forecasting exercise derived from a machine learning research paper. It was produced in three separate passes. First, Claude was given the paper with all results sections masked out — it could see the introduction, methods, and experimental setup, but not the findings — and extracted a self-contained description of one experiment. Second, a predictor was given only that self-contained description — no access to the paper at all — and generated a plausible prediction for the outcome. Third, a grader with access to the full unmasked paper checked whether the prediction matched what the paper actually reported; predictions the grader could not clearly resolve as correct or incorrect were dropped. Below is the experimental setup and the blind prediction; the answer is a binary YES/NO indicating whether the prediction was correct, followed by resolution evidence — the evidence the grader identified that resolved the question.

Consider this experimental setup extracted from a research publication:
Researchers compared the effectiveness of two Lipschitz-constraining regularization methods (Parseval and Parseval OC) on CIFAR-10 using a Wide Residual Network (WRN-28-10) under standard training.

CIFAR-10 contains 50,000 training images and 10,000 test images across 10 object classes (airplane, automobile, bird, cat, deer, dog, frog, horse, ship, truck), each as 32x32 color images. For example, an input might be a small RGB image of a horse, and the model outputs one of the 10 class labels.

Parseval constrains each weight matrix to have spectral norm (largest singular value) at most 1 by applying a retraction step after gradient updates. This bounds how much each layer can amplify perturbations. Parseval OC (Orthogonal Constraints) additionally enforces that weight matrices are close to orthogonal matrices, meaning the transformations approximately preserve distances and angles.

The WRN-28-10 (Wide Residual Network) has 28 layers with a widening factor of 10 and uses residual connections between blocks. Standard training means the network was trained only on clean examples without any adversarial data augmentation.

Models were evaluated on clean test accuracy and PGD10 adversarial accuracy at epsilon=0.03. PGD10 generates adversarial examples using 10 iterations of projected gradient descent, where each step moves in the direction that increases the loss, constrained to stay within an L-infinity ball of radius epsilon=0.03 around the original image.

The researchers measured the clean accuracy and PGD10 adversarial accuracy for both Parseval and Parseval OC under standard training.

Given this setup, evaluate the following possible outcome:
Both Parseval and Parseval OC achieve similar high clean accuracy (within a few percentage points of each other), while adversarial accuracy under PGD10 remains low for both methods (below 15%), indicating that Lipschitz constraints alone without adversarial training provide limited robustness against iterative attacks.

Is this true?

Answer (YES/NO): YES